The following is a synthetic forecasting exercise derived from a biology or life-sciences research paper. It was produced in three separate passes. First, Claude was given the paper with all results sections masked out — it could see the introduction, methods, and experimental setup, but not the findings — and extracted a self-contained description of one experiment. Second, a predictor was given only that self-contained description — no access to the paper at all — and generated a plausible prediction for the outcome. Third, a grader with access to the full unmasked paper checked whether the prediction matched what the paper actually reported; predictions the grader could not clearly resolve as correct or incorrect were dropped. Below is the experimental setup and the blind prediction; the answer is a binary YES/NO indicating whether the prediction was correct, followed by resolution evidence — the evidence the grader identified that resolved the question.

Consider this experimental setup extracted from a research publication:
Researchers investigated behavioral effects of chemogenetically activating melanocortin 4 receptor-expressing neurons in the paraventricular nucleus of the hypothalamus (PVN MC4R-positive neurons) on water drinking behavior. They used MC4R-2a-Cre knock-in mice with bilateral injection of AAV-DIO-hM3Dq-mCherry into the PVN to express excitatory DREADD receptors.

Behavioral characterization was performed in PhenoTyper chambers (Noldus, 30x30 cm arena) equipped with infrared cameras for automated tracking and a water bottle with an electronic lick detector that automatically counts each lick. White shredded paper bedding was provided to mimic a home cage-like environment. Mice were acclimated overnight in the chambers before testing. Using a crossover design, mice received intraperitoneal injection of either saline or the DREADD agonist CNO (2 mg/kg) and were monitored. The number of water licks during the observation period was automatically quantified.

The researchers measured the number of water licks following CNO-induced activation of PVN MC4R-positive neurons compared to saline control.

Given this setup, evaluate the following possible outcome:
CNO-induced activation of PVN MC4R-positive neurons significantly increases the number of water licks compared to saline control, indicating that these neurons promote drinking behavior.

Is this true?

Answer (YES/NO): NO